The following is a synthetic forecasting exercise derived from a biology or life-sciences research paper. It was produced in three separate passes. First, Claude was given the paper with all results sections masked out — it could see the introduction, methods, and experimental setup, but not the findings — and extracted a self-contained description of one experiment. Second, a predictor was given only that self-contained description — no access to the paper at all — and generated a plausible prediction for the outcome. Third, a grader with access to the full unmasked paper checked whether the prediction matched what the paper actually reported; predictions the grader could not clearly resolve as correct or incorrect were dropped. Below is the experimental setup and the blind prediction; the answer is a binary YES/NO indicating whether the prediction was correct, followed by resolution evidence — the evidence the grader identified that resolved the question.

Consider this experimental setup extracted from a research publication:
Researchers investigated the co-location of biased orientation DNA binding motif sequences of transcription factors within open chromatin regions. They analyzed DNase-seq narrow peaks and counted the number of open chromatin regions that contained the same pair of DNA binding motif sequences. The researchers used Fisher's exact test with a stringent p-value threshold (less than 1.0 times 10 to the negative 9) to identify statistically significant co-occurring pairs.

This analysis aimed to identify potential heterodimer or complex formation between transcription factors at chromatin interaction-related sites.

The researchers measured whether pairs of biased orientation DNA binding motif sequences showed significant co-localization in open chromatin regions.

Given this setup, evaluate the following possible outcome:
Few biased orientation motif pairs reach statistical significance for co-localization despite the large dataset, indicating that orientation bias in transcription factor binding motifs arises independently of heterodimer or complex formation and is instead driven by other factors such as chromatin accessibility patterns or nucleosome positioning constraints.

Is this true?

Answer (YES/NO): NO